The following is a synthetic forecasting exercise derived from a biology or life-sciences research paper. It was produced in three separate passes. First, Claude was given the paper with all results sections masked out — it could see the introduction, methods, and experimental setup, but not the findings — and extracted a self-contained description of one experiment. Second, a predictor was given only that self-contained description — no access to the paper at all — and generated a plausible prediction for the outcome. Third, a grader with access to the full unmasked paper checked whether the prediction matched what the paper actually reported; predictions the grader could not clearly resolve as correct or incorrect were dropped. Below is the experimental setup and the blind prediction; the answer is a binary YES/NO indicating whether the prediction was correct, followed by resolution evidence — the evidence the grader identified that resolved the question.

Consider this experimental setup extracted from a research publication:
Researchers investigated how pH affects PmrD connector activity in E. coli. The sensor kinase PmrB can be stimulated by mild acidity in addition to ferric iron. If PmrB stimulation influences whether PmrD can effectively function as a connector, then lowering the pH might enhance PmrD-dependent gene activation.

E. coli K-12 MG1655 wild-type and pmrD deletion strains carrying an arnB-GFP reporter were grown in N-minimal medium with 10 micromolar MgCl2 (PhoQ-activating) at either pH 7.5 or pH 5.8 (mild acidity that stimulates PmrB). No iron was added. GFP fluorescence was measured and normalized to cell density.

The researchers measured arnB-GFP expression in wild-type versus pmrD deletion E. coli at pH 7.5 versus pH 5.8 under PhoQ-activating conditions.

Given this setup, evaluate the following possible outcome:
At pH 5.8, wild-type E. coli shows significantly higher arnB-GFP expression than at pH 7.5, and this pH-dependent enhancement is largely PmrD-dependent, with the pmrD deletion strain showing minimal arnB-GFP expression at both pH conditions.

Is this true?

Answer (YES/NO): YES